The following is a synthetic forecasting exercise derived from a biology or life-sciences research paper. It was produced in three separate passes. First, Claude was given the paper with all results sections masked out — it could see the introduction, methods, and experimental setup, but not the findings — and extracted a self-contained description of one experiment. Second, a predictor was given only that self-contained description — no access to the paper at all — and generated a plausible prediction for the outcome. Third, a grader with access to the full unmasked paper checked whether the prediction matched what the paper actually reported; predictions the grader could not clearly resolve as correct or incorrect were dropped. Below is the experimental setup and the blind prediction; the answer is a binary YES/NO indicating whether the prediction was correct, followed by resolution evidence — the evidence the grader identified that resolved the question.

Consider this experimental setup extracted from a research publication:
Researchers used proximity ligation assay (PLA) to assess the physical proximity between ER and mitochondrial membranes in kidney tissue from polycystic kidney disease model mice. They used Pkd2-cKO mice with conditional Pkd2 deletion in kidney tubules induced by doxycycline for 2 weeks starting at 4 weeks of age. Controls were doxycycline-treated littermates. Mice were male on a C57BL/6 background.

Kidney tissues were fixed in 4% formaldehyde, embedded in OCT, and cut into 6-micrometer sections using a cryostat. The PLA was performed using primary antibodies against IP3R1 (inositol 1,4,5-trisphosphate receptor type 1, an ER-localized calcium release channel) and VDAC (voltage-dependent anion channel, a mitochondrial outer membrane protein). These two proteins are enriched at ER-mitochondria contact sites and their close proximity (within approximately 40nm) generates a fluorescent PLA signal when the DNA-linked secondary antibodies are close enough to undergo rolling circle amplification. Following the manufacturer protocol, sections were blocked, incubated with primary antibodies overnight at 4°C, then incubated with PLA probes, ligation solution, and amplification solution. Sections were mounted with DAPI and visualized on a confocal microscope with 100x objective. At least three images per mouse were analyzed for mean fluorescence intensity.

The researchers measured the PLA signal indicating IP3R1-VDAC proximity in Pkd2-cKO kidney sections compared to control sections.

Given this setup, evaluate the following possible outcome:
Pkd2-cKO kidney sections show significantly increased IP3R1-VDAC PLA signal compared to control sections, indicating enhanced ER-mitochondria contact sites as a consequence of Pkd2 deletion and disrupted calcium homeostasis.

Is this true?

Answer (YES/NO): NO